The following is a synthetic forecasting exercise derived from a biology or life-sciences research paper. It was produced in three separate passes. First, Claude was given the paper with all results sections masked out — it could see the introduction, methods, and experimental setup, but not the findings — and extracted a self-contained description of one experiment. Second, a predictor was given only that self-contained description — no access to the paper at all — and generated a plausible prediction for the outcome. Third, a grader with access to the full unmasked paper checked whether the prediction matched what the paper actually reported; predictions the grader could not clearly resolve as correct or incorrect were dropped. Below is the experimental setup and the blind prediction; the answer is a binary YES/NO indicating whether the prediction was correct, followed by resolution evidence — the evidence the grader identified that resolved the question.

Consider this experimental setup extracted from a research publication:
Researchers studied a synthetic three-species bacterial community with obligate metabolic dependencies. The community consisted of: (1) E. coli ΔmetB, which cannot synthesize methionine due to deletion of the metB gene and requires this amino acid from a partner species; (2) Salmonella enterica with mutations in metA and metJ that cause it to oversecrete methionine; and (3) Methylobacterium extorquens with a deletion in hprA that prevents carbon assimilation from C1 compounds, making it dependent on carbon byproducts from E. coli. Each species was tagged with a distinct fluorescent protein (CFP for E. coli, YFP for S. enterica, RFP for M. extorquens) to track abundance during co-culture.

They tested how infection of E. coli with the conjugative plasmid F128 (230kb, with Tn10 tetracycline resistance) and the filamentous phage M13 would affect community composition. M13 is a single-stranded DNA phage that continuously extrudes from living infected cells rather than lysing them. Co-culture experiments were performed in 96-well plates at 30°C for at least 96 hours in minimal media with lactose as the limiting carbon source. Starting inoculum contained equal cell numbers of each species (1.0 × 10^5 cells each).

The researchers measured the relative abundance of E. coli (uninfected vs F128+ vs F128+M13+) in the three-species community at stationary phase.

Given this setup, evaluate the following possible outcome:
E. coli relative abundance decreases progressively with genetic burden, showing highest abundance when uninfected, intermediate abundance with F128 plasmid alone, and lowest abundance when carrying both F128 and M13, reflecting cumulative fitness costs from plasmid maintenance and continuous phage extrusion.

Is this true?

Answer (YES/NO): NO